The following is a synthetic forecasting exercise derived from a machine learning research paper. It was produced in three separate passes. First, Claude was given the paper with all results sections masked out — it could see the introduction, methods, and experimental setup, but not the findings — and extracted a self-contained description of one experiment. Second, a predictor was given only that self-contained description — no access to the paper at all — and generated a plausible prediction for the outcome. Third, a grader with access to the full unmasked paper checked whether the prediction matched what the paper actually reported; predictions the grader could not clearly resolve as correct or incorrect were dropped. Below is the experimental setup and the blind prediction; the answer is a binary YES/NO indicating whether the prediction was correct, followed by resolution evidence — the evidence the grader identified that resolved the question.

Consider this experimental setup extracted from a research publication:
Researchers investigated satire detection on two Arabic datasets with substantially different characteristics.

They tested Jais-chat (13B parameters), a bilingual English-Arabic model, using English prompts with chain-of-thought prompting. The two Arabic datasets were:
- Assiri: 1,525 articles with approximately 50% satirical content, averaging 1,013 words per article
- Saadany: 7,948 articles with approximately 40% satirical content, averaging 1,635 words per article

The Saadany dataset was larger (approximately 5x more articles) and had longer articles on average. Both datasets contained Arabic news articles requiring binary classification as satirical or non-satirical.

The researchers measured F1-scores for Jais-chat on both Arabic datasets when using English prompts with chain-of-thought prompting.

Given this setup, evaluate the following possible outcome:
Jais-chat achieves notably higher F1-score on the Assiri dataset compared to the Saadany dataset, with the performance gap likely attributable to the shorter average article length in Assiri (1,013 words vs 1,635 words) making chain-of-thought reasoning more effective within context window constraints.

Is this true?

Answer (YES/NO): NO